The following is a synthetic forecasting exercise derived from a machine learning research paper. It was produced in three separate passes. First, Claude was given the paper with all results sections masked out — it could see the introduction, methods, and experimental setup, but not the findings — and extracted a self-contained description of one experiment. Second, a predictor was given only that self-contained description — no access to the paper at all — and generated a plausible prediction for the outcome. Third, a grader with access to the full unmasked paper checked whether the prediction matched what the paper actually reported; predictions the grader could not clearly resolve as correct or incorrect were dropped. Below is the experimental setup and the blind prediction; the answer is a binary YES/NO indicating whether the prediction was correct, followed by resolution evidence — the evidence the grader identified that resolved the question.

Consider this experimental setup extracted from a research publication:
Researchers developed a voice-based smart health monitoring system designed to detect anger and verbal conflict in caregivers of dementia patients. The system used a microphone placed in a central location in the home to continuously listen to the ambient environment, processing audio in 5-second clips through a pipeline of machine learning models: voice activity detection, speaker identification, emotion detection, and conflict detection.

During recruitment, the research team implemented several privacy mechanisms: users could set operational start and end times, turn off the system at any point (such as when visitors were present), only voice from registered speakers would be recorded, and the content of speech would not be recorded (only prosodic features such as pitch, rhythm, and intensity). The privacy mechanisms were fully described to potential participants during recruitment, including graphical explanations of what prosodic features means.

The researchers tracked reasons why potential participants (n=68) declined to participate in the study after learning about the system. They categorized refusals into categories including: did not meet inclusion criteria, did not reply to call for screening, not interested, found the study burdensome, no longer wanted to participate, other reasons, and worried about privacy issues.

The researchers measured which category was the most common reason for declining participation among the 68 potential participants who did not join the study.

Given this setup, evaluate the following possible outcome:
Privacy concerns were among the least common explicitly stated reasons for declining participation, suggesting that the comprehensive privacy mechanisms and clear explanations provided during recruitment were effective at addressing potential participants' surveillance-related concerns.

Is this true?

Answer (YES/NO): NO